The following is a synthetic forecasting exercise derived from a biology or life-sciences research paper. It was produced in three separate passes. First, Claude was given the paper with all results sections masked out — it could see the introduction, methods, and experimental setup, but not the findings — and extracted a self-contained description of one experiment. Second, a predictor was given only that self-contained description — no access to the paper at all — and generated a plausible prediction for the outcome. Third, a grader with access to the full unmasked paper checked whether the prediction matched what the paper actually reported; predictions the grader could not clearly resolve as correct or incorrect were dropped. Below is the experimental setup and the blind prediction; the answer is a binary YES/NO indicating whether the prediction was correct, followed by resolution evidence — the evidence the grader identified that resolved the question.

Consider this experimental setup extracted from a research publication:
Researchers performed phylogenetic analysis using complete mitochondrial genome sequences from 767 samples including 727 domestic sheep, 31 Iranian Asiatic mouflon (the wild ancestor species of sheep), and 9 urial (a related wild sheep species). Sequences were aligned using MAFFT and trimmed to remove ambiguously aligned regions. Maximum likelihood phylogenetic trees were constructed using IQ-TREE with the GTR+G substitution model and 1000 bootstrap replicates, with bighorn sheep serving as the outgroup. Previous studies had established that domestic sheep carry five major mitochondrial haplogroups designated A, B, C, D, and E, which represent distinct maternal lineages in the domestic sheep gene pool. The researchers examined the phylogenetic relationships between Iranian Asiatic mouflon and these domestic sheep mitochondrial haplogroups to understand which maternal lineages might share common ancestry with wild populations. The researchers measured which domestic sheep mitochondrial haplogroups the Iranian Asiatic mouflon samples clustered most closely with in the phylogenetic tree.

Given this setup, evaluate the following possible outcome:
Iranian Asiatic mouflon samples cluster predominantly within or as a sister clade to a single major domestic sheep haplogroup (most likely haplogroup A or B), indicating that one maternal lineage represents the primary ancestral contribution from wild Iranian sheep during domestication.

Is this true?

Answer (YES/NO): NO